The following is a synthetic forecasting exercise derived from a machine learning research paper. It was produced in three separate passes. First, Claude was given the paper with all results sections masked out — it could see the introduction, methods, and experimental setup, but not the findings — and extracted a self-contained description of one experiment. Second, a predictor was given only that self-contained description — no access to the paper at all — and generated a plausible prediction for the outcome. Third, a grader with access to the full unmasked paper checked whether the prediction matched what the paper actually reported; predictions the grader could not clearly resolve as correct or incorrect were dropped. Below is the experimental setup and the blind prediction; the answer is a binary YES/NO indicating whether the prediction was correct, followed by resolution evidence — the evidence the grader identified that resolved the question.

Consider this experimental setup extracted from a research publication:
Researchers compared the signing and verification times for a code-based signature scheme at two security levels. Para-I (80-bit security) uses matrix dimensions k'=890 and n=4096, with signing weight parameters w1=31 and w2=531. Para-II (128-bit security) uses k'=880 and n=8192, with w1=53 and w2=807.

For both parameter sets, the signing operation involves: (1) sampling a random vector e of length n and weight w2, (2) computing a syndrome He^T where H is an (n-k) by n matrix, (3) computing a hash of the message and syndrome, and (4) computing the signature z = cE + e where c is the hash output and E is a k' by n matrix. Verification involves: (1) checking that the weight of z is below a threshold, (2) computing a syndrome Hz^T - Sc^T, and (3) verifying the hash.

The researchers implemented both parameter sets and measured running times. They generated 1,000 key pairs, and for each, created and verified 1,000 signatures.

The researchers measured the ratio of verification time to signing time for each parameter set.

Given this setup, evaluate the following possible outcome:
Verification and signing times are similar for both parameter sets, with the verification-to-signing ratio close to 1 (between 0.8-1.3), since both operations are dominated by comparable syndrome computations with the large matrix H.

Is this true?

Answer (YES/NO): YES